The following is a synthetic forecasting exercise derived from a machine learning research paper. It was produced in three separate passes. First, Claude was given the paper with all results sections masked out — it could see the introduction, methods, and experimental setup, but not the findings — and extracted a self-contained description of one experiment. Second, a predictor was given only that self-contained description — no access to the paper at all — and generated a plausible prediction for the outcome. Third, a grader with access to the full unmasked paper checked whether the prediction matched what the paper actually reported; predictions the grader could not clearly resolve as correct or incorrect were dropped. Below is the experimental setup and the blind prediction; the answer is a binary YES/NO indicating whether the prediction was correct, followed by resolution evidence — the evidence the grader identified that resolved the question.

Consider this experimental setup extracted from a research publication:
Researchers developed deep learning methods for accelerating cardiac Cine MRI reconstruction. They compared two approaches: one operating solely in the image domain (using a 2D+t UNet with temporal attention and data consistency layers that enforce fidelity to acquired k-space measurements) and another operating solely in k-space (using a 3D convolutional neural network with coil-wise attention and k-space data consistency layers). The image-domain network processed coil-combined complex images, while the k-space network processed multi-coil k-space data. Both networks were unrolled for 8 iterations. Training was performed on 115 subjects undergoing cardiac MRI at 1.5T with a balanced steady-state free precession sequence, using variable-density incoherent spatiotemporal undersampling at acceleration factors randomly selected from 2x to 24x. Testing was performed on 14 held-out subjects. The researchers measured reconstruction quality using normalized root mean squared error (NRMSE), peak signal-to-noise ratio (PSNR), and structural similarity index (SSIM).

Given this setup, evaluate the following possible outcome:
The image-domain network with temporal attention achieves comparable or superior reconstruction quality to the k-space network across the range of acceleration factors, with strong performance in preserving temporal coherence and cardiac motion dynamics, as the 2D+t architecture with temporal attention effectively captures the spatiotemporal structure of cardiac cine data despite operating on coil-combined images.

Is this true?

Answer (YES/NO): YES